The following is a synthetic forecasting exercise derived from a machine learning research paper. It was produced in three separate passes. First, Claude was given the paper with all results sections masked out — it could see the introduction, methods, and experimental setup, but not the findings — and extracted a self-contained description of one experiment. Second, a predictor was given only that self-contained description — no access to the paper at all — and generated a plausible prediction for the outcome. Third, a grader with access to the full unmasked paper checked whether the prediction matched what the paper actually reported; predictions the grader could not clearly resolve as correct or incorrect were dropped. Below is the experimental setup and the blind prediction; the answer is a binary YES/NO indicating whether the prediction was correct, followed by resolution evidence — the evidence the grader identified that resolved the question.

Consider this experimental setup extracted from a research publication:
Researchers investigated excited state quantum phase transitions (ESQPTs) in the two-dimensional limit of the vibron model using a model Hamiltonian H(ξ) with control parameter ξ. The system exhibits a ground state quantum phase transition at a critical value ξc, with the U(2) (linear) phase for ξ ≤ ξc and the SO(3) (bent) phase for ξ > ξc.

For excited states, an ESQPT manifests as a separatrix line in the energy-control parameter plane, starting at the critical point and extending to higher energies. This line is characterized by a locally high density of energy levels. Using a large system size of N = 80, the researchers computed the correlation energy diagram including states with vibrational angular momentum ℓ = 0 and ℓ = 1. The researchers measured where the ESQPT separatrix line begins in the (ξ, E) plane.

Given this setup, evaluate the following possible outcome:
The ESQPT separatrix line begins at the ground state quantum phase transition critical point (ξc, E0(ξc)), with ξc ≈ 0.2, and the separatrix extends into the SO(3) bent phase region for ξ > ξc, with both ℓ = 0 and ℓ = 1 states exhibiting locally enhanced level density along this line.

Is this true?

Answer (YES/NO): YES